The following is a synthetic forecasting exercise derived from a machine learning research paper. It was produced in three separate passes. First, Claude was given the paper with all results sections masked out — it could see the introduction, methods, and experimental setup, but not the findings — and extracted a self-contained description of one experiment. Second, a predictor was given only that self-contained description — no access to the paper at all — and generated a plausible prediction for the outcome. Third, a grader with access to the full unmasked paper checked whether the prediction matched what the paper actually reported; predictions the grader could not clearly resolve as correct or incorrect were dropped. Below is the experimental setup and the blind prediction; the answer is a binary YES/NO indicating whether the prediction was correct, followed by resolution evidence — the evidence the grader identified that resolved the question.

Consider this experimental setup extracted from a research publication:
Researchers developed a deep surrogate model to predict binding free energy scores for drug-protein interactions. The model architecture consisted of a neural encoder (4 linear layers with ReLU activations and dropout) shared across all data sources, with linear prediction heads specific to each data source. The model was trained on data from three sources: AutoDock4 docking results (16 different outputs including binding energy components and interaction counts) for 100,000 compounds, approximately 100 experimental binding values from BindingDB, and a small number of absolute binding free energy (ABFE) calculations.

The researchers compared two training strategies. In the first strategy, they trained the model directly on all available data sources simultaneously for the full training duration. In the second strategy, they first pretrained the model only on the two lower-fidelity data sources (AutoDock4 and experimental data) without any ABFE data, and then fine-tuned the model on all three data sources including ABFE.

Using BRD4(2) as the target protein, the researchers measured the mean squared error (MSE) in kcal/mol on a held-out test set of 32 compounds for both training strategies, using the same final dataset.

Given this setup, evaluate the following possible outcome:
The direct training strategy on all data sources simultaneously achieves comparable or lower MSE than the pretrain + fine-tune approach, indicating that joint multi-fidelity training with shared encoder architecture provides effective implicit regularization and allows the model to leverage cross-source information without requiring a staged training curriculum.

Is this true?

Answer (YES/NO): NO